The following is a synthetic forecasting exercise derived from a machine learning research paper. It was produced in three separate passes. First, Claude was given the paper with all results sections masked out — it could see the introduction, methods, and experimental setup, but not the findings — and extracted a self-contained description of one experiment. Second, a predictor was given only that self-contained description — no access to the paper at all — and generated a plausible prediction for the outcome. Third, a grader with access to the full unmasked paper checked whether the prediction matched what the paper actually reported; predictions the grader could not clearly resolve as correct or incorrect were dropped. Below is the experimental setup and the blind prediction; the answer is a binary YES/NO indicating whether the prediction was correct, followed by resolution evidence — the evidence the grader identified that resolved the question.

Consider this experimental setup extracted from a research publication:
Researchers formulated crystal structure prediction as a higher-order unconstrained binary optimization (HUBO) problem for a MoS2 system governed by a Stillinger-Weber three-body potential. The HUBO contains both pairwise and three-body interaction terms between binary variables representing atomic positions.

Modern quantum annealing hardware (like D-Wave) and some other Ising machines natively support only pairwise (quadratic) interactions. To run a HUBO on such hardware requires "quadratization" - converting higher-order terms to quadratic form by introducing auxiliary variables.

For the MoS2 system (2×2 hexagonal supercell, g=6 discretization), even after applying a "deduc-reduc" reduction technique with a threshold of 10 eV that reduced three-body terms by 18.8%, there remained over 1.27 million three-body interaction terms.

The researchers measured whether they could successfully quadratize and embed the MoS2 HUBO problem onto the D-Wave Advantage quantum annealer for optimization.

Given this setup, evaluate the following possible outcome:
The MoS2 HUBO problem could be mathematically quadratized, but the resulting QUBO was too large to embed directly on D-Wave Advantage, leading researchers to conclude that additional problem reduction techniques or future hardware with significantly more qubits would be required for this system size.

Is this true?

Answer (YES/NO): NO